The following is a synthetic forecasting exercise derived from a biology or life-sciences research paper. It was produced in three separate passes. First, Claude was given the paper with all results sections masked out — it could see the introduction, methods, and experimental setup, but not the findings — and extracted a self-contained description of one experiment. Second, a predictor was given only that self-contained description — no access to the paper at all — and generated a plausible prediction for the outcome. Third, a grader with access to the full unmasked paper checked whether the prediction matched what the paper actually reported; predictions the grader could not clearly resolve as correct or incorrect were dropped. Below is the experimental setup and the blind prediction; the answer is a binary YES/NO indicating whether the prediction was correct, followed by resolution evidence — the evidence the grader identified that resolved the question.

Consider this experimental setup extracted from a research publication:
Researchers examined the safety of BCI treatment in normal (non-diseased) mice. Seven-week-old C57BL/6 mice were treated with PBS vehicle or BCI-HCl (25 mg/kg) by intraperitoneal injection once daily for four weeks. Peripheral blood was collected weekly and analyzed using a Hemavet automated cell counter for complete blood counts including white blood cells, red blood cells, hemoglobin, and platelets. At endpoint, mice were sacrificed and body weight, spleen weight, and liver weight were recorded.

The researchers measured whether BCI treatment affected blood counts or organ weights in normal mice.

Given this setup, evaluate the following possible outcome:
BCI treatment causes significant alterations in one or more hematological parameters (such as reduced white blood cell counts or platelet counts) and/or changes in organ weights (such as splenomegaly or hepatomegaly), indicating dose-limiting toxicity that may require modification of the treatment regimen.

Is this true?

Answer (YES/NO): NO